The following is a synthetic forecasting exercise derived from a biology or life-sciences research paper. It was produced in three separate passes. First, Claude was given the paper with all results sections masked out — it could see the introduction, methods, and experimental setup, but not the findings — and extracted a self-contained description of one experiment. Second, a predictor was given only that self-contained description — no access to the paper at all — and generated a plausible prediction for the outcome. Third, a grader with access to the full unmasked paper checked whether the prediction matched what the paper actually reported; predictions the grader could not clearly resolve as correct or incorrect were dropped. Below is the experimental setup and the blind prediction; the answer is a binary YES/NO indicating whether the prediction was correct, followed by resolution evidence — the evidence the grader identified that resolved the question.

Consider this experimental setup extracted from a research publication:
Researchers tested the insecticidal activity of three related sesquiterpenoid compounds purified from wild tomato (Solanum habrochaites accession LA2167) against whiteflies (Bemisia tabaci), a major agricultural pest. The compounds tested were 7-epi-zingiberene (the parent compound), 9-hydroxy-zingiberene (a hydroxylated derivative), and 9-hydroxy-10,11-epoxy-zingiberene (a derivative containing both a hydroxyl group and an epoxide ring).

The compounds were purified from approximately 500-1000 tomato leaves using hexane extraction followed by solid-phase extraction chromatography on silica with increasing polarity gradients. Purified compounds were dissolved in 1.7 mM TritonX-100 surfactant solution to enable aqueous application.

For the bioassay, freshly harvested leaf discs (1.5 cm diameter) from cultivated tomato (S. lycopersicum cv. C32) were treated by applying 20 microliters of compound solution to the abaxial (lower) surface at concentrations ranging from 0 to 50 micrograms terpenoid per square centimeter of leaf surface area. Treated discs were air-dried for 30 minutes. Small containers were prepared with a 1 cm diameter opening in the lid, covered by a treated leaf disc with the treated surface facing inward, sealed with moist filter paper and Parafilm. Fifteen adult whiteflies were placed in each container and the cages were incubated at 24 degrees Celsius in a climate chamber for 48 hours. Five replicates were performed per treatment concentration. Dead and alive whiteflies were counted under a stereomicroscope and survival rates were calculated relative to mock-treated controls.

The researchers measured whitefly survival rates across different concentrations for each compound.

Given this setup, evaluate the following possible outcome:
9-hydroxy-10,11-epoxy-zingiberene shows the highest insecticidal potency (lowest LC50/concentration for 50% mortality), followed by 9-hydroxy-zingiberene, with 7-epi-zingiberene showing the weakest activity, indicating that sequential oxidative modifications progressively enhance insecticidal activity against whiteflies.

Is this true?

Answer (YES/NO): NO